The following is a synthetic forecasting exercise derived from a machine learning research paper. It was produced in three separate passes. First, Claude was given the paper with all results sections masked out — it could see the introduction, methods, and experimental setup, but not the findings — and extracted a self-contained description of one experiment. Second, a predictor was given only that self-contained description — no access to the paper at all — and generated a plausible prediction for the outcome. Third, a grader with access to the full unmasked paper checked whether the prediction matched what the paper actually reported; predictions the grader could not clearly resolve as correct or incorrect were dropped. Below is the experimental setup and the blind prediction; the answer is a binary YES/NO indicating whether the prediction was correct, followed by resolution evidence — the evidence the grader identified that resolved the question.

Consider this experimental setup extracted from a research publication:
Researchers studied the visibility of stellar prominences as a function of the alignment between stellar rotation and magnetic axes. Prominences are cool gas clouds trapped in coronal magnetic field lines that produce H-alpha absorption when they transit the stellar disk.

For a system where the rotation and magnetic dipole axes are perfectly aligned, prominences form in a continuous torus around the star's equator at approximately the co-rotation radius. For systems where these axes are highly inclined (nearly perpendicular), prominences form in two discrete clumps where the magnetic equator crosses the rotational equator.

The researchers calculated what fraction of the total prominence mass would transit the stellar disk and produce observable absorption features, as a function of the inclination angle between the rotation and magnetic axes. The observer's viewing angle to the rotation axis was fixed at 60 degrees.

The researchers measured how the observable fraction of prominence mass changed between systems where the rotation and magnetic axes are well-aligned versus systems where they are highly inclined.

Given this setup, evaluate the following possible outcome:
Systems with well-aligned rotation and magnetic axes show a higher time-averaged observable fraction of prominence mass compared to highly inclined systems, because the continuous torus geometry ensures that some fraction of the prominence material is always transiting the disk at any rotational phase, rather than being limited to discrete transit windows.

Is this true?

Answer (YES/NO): NO